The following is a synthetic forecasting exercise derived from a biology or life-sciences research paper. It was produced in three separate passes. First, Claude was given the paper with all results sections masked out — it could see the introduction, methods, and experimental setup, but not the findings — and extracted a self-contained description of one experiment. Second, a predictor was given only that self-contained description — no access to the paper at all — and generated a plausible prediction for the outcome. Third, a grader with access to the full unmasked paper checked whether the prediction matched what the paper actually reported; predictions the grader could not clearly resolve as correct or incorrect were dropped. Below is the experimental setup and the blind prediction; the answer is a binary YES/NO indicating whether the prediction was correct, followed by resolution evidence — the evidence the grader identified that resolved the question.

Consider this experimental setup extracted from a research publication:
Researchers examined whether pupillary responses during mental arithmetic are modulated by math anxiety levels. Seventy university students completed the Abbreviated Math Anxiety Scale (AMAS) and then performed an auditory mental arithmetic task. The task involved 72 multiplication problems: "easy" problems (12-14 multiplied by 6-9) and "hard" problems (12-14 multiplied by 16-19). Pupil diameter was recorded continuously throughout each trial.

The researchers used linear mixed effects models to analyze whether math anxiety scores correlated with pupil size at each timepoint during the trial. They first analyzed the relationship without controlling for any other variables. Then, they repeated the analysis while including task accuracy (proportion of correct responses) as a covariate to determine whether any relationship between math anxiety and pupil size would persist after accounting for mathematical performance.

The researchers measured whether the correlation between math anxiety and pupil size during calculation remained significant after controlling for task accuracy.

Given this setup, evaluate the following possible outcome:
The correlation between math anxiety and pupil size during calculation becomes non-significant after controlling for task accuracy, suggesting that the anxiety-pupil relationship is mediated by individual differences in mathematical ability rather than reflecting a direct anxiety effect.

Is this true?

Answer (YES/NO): YES